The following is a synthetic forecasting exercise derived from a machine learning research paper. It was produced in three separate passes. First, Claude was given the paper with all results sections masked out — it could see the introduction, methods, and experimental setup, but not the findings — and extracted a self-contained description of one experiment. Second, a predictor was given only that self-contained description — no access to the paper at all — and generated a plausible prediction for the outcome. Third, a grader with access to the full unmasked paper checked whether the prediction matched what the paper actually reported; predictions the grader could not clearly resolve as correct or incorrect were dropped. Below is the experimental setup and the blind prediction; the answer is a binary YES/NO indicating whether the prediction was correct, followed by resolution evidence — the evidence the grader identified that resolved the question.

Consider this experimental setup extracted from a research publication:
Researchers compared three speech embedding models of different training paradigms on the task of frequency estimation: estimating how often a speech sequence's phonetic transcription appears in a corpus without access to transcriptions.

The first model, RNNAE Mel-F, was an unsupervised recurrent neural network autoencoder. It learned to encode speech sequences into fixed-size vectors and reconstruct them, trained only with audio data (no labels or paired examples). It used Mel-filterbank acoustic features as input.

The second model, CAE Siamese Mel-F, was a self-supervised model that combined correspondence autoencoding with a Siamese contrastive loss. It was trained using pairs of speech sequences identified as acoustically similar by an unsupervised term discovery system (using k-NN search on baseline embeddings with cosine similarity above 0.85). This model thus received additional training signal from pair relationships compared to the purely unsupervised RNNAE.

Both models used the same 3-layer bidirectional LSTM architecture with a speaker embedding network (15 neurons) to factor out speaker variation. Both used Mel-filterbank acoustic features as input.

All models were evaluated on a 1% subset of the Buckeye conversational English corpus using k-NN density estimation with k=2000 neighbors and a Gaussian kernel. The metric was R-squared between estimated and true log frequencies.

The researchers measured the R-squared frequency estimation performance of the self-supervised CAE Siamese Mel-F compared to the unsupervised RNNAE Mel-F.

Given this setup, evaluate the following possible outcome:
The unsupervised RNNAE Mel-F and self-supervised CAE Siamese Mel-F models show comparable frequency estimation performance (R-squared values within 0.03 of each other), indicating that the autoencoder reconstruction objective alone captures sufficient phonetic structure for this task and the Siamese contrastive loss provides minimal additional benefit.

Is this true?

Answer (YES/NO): YES